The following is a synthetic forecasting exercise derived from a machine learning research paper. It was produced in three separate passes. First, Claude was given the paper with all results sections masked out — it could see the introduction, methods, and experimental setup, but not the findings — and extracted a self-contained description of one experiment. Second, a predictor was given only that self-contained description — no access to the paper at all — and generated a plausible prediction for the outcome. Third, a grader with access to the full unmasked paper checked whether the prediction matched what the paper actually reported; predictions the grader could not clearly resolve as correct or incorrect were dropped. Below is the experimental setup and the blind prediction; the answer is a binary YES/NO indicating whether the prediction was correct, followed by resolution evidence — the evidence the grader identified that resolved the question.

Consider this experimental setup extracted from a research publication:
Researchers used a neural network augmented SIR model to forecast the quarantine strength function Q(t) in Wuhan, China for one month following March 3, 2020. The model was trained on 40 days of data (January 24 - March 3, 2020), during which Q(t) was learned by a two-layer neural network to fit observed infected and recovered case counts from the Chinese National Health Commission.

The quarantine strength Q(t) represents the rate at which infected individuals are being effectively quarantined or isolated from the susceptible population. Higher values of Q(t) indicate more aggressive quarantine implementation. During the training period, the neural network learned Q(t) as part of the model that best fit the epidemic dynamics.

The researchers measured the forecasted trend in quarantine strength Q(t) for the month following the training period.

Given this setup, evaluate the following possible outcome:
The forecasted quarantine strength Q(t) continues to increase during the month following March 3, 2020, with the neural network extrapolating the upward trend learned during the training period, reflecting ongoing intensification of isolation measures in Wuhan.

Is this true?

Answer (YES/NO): NO